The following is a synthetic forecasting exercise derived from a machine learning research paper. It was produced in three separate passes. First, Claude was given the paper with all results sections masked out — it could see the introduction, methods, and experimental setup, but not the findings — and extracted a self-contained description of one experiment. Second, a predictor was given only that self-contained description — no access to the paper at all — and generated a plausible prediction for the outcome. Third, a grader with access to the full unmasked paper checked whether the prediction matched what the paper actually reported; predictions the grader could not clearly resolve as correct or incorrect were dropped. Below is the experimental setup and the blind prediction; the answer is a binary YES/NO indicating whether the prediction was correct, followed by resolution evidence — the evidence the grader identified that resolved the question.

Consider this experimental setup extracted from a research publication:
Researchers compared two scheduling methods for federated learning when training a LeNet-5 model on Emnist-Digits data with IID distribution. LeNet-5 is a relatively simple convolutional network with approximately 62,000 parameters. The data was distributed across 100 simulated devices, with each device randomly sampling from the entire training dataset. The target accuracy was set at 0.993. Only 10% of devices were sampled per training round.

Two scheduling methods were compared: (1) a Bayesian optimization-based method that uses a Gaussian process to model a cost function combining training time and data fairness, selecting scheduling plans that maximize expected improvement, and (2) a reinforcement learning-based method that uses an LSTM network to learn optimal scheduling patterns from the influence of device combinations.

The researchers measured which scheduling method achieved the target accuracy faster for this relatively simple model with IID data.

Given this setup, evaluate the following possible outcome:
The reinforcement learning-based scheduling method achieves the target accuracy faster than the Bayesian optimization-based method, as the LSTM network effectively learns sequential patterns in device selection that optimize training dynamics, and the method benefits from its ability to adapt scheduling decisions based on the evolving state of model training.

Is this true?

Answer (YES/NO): NO